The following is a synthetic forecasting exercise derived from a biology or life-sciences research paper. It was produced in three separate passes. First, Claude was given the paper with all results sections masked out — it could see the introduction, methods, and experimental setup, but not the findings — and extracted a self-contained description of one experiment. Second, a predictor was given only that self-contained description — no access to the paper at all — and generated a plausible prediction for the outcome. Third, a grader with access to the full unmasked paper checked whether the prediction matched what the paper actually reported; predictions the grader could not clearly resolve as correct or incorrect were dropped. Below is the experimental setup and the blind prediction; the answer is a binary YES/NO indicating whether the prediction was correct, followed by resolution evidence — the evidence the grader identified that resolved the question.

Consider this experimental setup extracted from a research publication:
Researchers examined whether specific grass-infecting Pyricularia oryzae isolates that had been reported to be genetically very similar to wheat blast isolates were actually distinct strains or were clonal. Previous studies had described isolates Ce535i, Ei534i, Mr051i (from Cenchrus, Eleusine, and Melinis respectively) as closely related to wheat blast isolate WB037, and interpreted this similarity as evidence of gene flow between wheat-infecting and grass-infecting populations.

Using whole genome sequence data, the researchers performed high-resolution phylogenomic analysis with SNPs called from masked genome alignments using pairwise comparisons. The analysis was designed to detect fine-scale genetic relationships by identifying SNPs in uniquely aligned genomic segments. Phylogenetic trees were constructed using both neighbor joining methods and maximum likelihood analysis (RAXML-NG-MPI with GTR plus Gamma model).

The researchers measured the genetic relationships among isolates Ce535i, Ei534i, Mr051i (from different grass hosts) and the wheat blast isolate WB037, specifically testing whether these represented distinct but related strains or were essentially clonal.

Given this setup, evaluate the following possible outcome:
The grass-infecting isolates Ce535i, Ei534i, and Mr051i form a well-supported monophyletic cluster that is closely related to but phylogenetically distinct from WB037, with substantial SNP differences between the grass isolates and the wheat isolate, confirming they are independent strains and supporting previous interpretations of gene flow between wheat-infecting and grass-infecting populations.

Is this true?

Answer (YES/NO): NO